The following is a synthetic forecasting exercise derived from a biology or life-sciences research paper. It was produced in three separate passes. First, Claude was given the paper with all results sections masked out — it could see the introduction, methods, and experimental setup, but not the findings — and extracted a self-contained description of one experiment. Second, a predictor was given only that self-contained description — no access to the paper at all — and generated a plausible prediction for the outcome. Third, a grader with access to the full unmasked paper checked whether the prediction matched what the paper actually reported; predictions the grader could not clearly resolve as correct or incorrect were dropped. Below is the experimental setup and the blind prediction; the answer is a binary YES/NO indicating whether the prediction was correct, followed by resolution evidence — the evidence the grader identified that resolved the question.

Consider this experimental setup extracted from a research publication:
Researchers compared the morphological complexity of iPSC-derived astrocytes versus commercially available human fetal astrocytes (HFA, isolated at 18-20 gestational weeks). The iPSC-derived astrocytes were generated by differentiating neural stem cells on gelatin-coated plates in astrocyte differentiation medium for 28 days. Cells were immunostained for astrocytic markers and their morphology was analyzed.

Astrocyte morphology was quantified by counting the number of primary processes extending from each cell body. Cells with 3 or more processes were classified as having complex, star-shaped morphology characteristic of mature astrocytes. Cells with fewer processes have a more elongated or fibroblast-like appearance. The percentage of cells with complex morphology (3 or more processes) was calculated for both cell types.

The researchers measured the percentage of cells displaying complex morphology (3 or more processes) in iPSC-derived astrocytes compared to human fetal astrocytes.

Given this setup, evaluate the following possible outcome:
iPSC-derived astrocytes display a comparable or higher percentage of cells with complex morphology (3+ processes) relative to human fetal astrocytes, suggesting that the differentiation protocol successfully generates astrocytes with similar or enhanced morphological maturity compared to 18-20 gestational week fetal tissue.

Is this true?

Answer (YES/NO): YES